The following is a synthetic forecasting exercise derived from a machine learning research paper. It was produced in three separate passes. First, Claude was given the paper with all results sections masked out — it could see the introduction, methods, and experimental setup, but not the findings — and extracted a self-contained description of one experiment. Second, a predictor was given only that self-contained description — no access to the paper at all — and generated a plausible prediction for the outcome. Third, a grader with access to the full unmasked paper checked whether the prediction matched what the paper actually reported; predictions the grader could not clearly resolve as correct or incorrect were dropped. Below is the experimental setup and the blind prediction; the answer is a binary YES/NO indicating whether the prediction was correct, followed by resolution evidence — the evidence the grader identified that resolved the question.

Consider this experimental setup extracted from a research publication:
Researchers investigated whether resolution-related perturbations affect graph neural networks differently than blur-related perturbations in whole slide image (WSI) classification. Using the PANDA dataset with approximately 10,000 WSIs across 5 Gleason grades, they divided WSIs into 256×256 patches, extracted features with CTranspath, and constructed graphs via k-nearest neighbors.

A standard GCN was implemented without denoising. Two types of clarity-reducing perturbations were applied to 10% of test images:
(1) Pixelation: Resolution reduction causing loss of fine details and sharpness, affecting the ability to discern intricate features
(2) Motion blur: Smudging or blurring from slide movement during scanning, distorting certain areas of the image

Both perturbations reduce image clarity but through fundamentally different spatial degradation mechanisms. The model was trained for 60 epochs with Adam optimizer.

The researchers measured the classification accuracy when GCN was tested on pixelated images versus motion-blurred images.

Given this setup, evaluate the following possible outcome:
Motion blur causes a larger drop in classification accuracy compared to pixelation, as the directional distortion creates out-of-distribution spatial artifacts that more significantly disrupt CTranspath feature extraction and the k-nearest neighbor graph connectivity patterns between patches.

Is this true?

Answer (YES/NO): YES